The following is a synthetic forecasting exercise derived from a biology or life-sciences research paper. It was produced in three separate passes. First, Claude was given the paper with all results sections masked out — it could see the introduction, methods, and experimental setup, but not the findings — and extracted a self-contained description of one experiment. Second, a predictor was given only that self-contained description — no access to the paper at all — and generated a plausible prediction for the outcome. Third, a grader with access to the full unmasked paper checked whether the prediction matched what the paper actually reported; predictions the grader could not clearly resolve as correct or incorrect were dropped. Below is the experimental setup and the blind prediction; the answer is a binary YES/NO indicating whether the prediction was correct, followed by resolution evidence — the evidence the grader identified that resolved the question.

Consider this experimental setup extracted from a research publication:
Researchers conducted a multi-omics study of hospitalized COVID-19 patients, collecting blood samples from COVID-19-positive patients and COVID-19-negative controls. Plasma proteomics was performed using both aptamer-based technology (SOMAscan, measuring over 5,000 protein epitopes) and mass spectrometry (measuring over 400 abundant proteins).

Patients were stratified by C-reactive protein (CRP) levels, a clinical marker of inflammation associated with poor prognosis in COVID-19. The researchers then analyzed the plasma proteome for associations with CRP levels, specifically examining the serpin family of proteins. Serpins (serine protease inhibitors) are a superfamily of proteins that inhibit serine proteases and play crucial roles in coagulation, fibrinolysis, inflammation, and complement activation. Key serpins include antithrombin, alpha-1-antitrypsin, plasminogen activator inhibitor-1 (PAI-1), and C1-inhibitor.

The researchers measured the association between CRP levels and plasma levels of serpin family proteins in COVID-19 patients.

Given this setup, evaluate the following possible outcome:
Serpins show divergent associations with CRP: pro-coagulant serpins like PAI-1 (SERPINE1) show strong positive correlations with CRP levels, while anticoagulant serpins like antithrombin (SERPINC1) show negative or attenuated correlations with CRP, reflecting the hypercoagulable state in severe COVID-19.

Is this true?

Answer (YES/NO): NO